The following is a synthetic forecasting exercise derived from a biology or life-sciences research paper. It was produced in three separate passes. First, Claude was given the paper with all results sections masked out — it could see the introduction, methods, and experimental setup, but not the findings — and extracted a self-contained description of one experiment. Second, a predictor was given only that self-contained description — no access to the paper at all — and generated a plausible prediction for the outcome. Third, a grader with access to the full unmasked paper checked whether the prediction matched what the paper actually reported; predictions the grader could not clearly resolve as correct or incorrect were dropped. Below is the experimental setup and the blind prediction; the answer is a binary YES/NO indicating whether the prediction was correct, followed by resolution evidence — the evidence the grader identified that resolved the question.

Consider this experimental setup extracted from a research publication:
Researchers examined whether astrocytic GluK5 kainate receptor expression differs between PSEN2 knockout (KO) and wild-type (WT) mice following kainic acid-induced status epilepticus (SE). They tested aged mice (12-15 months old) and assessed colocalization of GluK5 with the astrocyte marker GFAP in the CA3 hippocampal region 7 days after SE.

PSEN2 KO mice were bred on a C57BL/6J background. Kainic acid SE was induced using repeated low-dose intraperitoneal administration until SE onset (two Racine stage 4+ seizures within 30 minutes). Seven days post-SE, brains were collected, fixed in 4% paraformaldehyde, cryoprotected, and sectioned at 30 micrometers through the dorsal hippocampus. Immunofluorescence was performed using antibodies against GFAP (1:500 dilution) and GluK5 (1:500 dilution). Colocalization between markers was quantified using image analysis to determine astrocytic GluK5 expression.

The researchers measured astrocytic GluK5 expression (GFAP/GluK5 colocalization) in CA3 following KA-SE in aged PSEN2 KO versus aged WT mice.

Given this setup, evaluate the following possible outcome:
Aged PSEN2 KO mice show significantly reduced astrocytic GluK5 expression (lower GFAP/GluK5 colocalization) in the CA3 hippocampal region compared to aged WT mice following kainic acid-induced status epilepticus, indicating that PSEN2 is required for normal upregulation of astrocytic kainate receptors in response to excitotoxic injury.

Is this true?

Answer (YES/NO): YES